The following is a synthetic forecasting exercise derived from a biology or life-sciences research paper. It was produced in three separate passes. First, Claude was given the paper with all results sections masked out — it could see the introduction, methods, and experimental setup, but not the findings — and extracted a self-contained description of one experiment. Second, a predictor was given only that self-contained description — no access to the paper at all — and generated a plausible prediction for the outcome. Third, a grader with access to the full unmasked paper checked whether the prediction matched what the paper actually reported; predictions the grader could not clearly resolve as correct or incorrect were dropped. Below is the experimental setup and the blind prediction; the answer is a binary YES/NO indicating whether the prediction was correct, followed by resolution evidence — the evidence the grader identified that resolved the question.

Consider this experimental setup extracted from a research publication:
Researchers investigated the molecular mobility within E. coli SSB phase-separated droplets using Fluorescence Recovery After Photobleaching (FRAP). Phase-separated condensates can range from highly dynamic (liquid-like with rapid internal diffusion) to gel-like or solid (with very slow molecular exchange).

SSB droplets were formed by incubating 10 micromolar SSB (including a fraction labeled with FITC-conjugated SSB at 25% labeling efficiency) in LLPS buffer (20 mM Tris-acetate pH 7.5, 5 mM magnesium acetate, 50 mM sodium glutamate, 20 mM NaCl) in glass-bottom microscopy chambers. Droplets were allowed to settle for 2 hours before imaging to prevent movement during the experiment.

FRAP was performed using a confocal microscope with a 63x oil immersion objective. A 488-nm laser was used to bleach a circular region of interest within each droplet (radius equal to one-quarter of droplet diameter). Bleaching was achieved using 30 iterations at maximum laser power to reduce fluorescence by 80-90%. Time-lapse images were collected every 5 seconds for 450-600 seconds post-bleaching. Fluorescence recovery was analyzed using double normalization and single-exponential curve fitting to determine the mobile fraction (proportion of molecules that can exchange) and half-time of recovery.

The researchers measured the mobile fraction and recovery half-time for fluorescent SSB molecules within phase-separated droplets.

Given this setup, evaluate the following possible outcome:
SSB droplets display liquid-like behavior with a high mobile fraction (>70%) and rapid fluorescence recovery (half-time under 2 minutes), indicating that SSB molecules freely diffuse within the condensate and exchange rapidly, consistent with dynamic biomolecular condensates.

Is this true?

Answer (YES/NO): NO